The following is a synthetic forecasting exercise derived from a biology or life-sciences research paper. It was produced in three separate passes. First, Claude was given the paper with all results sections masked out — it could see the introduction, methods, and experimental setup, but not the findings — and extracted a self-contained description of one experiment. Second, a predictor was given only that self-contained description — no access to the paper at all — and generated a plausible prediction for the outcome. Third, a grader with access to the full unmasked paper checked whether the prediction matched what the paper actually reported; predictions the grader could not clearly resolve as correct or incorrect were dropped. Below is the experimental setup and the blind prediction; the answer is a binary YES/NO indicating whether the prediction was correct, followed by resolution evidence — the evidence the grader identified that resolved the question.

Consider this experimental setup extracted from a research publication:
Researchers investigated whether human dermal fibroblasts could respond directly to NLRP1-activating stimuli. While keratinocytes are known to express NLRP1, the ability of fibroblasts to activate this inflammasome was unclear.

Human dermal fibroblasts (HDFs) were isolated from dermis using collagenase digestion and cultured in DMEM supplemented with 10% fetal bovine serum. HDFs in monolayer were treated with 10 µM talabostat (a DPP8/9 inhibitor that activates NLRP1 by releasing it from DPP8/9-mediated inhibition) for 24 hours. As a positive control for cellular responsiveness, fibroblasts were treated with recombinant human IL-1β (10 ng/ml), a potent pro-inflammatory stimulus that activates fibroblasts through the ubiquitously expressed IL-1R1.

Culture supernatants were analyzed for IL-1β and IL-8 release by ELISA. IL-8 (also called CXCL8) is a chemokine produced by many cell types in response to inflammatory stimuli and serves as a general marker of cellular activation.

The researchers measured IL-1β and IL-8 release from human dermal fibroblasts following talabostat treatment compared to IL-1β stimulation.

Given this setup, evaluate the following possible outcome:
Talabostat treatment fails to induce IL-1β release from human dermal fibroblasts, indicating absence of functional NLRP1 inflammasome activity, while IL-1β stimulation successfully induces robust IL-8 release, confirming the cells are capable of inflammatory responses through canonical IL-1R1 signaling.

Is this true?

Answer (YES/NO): YES